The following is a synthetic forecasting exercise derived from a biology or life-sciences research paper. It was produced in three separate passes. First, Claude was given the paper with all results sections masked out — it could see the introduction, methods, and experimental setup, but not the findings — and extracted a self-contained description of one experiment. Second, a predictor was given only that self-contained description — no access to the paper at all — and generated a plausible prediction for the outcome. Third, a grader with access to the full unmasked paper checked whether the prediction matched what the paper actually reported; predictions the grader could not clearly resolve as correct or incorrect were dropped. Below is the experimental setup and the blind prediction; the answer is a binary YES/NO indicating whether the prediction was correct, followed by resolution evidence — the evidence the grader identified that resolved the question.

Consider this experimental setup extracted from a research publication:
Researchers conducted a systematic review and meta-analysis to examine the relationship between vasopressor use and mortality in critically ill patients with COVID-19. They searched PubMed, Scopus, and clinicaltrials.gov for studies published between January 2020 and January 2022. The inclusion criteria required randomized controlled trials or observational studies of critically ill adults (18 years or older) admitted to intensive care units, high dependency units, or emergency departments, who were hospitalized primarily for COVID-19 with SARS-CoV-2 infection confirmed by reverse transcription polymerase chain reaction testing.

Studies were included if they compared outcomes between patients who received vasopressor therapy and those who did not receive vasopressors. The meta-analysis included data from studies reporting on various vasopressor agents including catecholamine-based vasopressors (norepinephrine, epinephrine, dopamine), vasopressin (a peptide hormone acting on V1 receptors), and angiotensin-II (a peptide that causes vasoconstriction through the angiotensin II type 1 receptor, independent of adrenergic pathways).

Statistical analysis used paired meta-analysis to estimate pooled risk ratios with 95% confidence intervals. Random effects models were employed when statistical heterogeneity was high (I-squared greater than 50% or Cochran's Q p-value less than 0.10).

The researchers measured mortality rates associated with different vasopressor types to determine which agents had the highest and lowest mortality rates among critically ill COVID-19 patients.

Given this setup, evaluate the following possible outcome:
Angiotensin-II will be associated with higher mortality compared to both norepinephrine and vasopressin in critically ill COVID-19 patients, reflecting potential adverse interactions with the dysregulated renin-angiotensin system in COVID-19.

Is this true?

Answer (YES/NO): NO